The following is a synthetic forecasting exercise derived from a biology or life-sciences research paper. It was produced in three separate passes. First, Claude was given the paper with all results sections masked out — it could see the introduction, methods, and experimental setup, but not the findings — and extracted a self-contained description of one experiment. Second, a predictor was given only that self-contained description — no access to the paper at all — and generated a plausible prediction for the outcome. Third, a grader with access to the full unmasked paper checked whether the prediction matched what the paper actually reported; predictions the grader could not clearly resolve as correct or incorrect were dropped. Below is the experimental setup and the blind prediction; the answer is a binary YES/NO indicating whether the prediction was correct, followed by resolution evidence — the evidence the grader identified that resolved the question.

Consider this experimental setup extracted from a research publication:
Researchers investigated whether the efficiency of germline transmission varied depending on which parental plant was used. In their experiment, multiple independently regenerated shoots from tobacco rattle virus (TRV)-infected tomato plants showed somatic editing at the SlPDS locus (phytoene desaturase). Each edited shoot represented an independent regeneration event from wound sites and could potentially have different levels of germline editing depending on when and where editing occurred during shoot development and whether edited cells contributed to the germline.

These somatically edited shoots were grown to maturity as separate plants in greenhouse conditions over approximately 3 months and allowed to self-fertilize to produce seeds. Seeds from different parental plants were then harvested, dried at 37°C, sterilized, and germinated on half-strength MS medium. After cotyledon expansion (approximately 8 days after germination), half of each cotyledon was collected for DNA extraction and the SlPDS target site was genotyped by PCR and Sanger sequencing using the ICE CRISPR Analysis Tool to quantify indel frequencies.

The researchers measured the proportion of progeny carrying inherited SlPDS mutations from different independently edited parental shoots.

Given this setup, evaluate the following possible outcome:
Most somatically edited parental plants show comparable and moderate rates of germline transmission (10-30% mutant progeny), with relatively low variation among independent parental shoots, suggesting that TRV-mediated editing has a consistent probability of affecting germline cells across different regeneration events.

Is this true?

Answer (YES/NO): NO